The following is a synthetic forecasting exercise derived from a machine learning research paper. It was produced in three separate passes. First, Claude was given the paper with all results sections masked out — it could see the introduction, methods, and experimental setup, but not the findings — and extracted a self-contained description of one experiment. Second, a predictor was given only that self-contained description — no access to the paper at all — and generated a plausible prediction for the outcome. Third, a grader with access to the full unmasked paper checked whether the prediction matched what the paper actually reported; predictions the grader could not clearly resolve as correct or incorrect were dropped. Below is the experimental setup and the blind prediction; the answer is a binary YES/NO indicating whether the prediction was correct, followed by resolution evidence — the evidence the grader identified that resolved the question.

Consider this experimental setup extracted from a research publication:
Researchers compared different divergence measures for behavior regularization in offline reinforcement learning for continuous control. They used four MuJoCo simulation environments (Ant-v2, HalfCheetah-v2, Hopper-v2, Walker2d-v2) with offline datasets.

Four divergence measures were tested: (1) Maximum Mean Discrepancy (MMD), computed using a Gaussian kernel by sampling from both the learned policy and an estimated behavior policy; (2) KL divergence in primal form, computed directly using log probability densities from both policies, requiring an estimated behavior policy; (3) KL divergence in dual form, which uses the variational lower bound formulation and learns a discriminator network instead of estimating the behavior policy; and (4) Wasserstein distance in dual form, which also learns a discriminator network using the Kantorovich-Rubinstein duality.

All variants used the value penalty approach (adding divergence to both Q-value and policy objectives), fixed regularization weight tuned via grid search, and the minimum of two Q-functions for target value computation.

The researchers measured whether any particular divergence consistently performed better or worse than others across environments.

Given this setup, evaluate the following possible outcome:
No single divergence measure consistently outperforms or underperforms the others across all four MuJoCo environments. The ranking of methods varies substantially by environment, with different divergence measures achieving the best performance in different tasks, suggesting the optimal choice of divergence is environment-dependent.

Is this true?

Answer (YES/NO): NO